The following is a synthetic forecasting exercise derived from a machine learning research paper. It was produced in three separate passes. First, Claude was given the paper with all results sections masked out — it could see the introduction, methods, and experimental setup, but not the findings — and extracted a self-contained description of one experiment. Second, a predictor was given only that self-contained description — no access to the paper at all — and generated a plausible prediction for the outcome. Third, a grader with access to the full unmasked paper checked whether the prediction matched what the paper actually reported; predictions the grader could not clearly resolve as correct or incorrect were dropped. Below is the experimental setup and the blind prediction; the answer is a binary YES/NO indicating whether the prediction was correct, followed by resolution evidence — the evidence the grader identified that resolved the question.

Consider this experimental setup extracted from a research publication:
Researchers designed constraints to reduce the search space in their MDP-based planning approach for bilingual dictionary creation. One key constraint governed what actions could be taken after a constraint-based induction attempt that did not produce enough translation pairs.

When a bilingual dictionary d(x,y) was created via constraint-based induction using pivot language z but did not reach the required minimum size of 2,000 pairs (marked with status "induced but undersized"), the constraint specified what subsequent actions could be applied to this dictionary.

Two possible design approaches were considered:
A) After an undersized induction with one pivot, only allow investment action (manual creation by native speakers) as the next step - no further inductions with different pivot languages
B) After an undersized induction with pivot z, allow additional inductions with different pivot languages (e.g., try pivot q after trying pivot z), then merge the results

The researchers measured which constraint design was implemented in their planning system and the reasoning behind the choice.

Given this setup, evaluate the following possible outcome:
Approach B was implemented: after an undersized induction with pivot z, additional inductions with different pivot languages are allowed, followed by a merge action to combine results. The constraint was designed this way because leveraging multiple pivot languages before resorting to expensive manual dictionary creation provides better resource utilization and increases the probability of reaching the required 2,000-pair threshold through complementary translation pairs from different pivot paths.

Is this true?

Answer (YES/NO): NO